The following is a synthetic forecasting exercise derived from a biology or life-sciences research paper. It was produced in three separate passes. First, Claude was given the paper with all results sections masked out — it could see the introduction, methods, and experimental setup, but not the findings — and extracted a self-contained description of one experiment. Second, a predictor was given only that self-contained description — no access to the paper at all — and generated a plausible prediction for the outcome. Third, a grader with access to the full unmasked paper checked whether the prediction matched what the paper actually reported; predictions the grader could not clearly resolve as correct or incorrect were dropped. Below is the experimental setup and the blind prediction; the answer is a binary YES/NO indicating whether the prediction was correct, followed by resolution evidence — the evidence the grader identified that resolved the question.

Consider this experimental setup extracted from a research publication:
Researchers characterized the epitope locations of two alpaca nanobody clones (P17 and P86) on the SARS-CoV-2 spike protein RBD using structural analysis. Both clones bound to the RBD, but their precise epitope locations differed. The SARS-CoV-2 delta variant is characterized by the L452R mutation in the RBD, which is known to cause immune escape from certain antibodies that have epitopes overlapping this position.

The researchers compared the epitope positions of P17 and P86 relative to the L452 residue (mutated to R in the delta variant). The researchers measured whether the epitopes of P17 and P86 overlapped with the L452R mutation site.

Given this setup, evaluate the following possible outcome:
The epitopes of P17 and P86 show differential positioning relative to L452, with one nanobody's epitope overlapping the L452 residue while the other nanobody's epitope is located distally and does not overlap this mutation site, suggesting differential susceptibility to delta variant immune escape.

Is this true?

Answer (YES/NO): YES